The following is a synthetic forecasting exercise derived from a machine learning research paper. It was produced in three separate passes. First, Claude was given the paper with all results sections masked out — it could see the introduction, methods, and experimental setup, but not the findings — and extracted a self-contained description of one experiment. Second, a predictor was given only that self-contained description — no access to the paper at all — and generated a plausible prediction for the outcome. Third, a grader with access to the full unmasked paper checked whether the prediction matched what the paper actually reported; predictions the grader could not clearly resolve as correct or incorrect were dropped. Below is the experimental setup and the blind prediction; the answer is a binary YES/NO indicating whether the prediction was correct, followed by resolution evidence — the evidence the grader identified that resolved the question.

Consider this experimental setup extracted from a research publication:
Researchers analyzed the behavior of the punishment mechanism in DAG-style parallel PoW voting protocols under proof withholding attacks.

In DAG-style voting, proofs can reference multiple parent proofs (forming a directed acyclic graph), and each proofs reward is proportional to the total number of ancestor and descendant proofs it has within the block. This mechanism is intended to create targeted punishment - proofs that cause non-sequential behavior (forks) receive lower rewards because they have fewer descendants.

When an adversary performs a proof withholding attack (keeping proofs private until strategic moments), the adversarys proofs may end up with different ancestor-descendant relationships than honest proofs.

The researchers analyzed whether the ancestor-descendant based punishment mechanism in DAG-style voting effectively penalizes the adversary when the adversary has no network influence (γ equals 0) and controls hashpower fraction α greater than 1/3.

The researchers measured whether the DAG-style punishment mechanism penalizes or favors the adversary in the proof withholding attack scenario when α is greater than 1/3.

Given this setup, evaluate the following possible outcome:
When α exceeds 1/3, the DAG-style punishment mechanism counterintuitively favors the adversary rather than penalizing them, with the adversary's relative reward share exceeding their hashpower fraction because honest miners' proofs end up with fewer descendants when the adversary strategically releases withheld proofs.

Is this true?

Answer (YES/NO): YES